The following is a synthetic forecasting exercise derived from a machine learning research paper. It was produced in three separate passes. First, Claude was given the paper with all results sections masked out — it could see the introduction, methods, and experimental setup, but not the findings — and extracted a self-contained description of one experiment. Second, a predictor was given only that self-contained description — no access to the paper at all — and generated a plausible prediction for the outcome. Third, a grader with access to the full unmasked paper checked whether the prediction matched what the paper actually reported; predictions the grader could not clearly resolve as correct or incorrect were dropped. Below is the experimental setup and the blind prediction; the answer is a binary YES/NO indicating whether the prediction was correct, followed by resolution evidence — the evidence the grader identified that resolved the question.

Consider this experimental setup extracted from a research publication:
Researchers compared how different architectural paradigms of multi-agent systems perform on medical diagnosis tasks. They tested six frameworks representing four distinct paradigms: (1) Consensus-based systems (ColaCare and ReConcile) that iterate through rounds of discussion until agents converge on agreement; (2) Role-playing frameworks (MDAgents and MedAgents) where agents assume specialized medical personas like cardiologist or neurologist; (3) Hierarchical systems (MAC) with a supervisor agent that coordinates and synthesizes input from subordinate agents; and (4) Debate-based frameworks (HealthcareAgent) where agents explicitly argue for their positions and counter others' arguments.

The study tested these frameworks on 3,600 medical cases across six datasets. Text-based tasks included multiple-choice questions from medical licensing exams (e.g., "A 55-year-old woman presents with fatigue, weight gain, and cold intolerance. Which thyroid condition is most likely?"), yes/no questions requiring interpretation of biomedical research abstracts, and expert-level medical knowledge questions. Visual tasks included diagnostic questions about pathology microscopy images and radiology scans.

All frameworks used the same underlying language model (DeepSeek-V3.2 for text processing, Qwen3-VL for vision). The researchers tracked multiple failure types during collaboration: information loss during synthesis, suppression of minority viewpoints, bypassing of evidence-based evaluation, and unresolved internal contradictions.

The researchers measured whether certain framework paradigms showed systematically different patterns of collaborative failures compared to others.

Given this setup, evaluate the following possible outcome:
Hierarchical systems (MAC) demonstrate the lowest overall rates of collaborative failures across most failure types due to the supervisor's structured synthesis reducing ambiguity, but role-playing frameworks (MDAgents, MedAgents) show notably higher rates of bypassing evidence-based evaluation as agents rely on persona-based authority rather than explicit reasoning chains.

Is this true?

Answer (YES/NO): NO